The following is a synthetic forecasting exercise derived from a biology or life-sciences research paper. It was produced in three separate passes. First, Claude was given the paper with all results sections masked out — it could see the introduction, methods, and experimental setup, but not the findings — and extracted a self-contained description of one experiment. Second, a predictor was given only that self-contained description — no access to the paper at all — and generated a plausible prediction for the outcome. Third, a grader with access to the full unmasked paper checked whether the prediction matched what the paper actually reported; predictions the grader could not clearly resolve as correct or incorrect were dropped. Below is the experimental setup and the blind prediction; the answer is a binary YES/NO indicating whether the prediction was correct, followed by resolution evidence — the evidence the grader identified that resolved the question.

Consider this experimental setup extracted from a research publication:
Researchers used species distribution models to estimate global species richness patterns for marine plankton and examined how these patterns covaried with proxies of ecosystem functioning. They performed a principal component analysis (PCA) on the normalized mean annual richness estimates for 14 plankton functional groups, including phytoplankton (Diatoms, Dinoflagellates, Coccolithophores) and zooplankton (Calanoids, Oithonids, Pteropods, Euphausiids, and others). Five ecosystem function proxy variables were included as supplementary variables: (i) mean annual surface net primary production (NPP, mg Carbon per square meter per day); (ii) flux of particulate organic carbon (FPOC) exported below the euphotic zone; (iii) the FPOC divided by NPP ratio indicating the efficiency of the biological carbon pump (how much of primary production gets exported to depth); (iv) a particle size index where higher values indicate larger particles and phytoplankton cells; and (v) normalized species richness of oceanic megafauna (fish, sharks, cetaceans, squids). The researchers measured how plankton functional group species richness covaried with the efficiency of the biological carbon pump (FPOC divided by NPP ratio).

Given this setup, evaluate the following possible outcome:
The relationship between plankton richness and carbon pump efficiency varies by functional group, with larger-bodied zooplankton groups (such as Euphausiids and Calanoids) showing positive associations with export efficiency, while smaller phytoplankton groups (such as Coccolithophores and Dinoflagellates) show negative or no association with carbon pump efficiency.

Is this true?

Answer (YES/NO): NO